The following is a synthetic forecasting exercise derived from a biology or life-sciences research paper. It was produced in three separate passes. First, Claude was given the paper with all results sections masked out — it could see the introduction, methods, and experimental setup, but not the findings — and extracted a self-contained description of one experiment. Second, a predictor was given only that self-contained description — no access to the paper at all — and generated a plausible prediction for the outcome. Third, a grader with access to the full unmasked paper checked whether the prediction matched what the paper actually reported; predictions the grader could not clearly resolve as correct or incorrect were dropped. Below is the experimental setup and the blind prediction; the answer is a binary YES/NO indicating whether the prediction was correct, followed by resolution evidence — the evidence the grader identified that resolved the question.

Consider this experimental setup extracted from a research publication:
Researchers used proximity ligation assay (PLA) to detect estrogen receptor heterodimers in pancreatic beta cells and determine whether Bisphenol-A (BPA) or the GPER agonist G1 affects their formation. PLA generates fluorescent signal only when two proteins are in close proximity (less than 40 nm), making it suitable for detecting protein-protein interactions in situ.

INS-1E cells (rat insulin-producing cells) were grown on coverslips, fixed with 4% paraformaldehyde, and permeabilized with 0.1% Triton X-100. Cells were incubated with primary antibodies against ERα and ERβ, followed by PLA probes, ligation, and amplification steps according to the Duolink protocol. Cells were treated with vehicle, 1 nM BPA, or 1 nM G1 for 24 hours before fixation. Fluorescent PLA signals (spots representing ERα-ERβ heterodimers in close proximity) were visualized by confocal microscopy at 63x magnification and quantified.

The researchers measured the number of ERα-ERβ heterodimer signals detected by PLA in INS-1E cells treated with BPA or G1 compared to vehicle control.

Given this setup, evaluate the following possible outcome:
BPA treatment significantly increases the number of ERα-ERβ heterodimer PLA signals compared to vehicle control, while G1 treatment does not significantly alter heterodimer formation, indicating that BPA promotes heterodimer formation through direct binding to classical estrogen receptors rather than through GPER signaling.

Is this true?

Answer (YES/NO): NO